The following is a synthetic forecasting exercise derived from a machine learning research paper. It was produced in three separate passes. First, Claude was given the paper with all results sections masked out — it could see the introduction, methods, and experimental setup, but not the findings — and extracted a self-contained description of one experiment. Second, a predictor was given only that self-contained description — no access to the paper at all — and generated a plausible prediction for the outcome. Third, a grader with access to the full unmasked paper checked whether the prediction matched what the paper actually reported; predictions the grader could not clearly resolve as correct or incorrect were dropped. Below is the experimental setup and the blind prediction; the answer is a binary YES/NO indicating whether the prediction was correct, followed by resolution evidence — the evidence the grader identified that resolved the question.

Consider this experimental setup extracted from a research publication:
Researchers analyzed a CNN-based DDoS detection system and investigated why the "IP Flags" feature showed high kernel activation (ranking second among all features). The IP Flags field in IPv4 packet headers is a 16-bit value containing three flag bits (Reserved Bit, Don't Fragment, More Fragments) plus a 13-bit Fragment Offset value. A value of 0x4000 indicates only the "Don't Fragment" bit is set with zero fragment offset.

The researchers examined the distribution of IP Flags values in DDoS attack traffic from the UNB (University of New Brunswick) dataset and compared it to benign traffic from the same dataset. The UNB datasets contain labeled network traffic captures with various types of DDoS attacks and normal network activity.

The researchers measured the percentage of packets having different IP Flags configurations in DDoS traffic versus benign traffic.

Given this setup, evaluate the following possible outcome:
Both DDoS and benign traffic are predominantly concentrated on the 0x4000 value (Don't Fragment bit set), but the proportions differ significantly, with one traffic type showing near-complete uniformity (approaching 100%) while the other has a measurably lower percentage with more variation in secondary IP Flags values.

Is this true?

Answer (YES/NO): YES